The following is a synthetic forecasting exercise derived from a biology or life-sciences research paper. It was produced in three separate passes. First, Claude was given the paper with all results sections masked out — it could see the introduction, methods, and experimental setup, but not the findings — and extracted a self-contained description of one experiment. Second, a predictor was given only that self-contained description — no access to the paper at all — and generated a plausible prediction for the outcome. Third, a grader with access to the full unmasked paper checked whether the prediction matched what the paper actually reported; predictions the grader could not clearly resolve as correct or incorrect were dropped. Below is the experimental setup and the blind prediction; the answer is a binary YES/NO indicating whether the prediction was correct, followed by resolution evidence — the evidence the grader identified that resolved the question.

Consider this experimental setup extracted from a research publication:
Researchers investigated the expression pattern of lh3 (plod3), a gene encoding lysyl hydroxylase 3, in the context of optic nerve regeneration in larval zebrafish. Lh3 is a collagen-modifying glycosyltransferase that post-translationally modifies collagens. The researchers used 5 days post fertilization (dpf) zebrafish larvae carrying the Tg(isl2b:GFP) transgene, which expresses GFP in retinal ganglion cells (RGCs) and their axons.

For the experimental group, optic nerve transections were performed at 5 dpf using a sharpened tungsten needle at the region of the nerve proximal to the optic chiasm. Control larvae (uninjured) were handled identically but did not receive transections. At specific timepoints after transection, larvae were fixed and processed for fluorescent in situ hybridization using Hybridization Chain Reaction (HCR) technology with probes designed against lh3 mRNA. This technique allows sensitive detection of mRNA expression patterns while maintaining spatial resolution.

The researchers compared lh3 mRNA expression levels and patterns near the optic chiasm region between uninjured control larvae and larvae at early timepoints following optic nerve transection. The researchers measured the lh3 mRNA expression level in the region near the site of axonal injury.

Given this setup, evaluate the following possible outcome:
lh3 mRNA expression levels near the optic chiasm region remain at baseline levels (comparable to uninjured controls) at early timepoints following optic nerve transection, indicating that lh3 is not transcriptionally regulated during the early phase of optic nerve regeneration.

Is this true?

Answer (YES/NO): NO